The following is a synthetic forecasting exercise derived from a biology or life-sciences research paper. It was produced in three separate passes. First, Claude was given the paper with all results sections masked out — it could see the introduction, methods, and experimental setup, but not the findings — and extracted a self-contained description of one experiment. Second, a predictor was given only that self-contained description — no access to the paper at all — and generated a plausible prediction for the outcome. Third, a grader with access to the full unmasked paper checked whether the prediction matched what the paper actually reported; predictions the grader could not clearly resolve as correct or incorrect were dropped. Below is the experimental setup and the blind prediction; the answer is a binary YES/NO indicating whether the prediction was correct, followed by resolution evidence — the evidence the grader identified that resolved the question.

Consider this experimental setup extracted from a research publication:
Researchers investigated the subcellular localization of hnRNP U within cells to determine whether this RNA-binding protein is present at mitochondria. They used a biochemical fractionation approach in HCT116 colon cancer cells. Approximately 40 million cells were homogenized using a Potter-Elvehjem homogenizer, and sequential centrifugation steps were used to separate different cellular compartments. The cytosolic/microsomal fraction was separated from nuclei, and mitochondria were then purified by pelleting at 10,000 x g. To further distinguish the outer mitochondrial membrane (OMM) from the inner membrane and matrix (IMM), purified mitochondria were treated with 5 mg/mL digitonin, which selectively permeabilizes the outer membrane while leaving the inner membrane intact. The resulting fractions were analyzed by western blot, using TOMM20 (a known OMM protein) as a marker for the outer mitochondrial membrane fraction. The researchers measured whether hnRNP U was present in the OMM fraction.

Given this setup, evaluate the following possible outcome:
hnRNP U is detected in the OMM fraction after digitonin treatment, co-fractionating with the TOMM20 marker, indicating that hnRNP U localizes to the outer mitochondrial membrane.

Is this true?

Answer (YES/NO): YES